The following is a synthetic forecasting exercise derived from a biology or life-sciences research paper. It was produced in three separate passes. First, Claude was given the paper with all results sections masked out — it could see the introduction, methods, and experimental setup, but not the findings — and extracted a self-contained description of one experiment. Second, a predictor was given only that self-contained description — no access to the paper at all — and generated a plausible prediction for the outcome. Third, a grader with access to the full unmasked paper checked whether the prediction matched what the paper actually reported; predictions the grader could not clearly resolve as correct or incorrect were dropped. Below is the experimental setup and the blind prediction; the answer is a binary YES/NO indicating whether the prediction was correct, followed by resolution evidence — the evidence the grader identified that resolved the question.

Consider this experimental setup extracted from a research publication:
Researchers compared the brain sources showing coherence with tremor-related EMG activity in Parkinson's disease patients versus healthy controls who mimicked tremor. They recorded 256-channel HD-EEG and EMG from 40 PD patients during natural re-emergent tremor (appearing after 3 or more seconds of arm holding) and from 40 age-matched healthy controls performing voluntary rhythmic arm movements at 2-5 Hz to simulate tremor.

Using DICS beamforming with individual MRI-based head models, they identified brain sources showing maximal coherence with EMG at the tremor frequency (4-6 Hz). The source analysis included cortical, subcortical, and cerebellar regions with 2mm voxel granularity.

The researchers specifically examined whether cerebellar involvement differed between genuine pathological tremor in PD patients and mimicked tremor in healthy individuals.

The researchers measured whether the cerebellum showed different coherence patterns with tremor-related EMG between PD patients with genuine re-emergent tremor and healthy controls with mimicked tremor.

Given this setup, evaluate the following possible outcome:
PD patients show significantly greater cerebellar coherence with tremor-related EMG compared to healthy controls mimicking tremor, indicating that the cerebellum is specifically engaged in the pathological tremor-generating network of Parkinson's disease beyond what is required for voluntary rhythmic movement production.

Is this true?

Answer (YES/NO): NO